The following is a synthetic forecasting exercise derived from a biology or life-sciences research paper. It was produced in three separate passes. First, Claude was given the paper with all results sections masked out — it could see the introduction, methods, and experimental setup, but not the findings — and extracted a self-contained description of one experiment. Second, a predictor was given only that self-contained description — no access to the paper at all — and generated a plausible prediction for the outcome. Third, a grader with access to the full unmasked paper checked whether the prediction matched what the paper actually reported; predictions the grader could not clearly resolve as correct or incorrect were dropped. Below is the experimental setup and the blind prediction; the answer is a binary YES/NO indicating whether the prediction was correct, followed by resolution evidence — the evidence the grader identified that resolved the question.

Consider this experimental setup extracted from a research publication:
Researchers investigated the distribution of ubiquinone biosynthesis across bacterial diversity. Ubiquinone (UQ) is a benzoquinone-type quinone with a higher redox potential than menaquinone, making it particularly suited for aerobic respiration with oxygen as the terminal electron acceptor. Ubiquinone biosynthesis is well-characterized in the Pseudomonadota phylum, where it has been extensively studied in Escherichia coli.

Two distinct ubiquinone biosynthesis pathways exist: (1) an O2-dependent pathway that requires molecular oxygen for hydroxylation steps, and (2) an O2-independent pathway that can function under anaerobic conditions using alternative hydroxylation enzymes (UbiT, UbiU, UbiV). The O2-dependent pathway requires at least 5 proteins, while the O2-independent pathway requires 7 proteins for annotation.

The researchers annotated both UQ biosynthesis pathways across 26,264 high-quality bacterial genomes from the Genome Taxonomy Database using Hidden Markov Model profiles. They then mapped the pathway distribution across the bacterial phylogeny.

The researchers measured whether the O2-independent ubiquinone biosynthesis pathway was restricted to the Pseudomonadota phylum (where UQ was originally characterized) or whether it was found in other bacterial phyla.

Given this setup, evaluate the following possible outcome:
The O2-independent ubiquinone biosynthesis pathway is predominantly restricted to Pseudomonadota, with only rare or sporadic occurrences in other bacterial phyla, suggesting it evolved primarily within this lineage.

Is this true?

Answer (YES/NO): NO